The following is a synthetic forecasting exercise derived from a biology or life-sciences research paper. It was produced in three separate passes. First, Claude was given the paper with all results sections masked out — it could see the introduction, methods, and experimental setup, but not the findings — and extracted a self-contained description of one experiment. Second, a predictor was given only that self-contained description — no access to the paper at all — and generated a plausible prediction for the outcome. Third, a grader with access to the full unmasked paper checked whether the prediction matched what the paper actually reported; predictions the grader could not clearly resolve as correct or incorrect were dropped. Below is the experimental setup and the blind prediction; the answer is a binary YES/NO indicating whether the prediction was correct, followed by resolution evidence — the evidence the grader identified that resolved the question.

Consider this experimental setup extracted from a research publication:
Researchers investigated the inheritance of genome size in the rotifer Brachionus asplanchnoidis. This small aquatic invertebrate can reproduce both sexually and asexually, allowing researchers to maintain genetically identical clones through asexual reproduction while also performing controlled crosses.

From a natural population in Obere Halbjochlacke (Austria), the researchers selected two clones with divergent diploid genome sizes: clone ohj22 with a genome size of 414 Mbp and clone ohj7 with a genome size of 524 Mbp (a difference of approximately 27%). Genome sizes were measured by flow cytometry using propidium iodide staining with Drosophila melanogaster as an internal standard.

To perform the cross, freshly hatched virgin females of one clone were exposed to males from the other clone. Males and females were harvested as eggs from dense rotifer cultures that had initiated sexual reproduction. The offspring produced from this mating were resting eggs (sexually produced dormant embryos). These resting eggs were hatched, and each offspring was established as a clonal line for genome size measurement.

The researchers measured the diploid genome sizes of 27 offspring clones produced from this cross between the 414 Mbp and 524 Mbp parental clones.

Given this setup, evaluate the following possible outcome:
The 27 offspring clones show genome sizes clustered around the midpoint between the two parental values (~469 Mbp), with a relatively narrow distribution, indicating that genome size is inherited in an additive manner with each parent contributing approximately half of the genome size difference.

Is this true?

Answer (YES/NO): YES